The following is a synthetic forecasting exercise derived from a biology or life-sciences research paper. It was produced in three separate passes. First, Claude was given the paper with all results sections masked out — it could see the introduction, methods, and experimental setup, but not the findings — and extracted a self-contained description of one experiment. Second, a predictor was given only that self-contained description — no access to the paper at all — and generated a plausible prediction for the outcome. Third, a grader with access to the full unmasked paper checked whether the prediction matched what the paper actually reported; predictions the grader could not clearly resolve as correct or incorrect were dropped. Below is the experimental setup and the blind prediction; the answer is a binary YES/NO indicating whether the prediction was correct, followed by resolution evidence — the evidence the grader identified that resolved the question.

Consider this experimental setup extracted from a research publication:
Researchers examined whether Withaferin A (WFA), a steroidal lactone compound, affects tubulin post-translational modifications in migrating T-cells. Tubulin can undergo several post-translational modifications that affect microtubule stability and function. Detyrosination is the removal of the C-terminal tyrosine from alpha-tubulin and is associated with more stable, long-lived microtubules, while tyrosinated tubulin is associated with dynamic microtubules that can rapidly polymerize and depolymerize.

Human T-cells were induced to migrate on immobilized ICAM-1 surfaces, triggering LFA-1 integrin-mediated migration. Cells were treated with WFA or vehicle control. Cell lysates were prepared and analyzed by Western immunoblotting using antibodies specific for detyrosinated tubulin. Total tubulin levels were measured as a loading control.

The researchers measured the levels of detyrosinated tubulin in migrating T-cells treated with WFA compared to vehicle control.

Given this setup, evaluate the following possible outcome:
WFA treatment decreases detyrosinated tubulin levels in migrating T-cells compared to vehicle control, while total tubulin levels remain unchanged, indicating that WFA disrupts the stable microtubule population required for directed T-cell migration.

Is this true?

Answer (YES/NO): NO